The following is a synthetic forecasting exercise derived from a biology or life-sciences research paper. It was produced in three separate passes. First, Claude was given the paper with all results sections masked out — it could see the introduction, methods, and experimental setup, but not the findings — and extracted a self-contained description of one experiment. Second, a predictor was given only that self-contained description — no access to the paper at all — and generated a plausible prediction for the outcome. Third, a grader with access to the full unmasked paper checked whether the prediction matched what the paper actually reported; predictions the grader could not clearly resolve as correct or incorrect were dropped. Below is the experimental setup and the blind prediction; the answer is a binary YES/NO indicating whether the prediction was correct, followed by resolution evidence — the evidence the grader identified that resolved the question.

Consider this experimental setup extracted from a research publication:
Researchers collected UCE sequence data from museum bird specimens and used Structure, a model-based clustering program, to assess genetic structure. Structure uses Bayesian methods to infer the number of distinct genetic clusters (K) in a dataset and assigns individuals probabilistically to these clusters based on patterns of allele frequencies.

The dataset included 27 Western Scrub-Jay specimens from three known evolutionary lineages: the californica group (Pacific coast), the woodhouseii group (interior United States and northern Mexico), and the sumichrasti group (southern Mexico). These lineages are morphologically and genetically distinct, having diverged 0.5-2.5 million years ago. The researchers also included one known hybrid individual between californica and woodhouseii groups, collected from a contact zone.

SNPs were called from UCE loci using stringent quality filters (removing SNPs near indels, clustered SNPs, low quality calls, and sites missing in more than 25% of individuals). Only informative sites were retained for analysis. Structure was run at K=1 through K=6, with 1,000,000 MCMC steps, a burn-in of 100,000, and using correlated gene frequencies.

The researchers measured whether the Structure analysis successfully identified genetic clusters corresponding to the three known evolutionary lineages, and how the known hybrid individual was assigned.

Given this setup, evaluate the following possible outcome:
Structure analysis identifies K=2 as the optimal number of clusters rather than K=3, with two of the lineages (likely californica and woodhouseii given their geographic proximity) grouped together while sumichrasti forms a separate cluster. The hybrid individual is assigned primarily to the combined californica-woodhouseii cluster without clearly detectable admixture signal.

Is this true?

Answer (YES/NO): NO